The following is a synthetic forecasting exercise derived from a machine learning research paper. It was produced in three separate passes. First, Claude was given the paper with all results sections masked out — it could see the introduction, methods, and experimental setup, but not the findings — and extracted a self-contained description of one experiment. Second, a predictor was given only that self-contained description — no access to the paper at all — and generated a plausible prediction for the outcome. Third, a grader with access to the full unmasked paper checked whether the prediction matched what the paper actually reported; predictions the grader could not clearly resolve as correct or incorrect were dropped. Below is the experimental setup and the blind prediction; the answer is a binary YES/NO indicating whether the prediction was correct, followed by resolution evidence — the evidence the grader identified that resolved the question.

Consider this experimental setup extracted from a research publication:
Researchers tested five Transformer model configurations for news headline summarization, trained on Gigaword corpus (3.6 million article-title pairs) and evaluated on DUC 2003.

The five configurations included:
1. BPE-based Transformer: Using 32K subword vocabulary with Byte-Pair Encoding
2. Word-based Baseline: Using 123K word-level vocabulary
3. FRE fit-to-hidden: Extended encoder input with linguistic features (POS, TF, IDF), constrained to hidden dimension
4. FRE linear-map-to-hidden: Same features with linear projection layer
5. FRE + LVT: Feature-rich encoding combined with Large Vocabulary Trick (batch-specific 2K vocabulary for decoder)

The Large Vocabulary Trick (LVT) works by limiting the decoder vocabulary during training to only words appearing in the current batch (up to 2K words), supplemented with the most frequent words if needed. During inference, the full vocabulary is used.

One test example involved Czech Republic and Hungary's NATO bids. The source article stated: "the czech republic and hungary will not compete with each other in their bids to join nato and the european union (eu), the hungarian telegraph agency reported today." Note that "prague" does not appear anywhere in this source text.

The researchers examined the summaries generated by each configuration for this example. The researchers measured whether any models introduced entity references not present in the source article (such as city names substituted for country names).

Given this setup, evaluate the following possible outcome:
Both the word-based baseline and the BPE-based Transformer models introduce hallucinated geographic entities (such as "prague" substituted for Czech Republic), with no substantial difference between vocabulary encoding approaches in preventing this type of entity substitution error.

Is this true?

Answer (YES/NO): NO